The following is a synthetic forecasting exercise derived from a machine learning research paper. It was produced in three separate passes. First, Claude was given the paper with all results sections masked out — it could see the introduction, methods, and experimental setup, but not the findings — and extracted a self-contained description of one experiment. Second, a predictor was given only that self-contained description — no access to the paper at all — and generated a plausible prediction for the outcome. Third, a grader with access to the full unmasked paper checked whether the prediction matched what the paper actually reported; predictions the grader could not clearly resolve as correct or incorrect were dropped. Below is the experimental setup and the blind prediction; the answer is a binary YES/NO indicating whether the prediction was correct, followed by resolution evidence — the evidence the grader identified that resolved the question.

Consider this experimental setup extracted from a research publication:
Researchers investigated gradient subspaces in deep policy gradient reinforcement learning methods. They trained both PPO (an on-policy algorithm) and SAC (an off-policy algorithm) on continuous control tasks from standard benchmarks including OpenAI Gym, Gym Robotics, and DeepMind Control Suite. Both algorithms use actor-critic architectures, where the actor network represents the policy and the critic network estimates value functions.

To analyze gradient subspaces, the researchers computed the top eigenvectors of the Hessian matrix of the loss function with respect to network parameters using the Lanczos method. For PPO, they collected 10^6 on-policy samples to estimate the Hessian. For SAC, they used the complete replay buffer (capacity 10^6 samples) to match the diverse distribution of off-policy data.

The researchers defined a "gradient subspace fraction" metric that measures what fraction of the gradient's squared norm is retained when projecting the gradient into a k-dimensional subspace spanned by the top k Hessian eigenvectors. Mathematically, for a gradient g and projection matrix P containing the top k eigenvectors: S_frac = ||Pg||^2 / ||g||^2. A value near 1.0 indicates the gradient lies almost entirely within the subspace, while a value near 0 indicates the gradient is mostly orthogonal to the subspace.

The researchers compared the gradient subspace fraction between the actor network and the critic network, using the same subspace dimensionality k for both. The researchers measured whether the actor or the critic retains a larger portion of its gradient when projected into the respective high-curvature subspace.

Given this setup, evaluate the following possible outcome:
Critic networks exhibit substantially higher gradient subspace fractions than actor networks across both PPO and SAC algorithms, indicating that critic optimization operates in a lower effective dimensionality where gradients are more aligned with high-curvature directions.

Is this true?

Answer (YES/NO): YES